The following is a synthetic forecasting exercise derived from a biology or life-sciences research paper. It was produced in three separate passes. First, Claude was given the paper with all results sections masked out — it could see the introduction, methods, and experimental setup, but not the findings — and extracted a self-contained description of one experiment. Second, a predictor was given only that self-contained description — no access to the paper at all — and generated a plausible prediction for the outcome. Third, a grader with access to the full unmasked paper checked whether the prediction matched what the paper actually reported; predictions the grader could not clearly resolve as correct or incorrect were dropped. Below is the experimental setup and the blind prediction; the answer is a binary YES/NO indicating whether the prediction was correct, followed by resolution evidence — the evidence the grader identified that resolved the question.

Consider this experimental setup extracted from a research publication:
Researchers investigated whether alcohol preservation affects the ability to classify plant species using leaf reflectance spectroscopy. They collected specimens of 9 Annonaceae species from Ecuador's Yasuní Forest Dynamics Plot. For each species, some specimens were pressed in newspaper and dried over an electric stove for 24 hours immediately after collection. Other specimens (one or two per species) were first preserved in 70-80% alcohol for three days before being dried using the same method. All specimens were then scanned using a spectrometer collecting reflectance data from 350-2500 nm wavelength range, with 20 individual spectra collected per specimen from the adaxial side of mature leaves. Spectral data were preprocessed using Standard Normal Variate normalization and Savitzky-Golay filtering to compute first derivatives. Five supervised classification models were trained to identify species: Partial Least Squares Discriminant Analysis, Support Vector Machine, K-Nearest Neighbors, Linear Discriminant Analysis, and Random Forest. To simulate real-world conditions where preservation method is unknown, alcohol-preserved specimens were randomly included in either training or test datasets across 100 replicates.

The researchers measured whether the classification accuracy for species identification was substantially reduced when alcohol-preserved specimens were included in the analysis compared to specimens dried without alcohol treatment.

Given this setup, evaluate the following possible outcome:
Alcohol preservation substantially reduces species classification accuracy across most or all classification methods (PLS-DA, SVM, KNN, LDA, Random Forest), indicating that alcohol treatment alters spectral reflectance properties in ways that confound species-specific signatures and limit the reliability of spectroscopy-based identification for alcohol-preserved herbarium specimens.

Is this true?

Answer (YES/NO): NO